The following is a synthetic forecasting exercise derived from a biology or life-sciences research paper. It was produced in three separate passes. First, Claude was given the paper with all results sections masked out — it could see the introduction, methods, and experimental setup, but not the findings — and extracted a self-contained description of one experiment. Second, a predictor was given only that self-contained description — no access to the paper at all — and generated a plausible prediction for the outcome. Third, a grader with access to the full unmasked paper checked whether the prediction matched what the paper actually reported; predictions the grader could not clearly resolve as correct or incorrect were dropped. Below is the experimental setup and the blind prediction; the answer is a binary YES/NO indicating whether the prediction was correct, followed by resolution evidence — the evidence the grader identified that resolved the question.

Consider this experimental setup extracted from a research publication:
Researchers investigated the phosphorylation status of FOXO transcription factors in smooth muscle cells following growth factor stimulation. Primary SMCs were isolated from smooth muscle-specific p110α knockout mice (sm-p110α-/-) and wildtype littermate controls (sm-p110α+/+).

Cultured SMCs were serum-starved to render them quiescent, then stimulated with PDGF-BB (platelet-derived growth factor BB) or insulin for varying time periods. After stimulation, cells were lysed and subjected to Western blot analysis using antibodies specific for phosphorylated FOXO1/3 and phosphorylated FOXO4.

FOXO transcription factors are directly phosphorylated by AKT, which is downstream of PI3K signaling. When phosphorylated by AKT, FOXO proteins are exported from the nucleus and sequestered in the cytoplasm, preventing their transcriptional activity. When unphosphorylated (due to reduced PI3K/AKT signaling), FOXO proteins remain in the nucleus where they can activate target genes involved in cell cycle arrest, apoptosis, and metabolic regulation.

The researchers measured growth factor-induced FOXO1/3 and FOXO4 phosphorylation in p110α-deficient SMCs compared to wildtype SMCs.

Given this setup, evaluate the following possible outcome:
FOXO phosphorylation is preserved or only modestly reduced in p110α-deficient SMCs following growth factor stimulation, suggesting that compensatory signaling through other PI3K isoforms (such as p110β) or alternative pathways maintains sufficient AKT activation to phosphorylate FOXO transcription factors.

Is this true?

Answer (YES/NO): NO